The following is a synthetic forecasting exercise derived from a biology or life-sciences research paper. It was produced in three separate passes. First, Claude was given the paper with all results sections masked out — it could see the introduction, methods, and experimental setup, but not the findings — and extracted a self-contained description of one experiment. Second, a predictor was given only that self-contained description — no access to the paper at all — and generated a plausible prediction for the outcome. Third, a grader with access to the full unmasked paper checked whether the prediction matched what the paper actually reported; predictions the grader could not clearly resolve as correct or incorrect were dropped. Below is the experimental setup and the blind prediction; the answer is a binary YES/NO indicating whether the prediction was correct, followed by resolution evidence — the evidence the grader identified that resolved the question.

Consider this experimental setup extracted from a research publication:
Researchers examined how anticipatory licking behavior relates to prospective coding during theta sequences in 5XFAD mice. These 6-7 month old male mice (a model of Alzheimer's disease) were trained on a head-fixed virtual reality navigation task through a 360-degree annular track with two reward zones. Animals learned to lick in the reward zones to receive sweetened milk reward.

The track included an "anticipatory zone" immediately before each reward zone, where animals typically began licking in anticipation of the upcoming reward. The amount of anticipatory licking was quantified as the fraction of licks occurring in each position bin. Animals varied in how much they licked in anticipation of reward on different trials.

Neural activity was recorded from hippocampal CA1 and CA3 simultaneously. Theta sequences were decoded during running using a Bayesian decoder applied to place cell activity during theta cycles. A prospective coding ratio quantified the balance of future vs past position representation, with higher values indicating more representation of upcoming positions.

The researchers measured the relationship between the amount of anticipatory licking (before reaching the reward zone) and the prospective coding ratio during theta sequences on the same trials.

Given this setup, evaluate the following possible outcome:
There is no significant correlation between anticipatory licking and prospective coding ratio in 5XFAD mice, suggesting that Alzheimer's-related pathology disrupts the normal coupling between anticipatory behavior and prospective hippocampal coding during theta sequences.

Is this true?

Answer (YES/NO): NO